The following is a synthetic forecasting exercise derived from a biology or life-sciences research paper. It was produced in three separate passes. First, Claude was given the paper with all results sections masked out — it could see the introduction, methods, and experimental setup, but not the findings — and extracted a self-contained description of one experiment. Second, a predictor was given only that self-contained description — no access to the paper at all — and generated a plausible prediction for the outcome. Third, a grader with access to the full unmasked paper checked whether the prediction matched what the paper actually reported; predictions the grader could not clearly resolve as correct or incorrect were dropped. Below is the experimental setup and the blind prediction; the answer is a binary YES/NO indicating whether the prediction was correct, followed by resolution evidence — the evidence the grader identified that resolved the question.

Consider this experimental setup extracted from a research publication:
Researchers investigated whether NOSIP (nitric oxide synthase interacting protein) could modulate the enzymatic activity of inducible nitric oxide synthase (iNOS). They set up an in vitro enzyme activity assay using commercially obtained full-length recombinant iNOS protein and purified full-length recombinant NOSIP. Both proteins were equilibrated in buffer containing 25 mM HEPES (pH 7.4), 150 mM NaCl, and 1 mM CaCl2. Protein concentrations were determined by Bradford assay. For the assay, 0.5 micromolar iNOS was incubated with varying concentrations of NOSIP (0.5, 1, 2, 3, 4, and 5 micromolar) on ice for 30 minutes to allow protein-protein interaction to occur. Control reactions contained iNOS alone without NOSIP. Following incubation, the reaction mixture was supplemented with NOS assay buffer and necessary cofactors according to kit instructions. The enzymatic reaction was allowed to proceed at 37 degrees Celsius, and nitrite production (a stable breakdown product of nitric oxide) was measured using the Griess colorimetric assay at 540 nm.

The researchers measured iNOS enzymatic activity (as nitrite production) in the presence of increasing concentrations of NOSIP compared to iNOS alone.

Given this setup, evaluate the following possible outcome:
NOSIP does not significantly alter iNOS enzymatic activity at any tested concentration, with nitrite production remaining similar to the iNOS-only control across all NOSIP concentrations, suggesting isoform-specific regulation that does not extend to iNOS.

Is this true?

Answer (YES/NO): NO